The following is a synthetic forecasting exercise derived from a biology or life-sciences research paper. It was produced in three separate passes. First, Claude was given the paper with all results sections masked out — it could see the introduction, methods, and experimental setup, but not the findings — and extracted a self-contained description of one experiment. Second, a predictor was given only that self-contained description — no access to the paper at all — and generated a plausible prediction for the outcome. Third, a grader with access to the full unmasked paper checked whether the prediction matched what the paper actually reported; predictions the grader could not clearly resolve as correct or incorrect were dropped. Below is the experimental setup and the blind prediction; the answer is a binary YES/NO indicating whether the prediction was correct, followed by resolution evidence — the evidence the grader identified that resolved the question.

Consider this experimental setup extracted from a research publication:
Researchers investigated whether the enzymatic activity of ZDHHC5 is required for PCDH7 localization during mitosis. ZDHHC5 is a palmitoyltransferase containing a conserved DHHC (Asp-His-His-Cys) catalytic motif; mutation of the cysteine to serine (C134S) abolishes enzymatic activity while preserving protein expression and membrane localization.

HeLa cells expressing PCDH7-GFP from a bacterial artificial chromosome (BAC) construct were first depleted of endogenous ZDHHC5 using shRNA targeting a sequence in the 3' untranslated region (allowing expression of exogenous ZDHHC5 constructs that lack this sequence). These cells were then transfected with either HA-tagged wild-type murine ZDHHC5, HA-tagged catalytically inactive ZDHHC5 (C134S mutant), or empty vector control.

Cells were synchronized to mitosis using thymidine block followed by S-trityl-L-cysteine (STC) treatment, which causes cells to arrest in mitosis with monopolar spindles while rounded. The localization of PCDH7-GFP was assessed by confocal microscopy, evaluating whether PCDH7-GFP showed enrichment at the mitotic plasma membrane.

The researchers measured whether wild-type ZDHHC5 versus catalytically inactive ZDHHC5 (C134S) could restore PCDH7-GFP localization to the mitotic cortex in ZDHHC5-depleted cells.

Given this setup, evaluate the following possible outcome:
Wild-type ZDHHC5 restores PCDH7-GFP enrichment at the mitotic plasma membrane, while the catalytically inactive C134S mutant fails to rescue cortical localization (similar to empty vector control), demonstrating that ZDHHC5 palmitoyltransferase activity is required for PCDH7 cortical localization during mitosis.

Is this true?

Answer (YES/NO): YES